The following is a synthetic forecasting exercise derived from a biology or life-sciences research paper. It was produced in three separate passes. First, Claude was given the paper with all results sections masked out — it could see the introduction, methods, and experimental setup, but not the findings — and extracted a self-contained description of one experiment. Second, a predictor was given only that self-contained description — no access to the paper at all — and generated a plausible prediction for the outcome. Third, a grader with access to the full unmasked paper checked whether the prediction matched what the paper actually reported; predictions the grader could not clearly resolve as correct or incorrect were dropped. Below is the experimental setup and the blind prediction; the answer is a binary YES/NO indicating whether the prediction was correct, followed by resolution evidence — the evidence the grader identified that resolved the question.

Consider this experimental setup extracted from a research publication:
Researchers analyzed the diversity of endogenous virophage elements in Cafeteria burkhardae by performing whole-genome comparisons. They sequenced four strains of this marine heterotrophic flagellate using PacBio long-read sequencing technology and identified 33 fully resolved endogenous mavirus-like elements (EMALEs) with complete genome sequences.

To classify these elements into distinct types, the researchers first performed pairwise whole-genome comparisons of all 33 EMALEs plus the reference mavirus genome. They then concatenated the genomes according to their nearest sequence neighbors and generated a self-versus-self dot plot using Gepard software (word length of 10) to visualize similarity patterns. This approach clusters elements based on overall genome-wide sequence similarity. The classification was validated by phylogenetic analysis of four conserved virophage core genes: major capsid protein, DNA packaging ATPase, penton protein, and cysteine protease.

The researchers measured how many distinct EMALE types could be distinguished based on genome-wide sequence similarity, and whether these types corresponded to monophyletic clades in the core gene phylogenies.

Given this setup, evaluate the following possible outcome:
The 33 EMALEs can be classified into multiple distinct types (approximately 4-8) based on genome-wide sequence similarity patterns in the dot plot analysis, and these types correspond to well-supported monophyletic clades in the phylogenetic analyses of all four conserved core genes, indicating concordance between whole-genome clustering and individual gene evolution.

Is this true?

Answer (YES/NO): YES